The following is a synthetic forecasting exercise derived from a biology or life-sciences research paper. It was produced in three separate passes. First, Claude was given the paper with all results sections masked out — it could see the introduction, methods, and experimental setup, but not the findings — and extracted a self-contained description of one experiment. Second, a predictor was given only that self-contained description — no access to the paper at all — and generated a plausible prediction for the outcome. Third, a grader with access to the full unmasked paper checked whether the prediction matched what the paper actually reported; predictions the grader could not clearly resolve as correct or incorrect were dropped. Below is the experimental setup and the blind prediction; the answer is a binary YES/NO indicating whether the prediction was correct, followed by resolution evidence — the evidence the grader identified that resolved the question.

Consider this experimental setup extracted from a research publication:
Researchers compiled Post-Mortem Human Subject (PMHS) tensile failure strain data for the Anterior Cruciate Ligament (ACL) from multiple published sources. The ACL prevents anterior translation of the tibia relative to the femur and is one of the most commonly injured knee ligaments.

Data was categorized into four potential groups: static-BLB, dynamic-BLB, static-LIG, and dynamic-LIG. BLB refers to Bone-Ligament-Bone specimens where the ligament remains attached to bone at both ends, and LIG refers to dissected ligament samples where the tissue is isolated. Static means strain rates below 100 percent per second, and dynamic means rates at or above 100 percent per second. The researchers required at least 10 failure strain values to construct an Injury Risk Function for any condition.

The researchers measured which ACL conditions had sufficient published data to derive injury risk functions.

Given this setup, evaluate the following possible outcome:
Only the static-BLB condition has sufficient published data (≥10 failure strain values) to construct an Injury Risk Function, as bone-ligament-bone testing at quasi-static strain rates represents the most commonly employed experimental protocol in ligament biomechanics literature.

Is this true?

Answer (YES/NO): NO